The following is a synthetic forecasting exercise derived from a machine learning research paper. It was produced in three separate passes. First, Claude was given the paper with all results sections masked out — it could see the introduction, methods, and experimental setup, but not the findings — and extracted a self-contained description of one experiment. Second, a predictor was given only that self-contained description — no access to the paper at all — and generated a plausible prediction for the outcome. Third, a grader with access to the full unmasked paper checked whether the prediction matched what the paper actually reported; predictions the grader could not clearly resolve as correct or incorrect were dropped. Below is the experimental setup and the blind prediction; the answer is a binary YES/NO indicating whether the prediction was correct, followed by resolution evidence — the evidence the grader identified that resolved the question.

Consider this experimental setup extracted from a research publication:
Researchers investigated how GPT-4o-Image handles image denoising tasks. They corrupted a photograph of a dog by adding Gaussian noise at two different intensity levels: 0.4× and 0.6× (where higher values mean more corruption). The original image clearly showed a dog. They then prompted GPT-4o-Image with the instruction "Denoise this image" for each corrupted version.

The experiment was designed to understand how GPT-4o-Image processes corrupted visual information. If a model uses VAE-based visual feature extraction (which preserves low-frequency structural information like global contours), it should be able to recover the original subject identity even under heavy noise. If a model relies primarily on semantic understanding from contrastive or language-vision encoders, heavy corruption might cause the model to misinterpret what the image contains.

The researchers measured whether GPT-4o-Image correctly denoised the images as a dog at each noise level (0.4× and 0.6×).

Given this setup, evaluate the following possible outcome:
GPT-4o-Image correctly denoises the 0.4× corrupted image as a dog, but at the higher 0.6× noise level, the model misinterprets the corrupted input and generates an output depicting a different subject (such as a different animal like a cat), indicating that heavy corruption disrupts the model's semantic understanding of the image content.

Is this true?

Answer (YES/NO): YES